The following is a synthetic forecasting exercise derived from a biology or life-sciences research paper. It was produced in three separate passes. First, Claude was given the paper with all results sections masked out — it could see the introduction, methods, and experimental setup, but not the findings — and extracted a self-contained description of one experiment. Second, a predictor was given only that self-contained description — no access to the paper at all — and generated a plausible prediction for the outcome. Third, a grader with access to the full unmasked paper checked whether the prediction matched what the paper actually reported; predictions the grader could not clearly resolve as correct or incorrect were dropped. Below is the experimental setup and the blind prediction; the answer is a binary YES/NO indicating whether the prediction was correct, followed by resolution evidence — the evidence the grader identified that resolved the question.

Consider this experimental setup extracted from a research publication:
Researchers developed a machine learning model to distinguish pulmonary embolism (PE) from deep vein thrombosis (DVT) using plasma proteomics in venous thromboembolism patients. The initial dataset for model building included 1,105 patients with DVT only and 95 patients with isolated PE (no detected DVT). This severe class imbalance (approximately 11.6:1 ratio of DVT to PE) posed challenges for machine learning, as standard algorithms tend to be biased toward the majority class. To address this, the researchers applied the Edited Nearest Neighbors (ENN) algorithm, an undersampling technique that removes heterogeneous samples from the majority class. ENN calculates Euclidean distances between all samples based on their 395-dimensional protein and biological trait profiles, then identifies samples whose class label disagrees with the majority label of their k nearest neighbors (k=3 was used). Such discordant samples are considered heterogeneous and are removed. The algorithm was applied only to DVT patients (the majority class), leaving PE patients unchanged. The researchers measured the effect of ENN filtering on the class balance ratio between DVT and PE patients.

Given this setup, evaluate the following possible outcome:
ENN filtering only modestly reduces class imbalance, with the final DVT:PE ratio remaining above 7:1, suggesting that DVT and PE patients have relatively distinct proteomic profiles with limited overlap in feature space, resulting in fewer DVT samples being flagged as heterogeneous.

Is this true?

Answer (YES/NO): NO